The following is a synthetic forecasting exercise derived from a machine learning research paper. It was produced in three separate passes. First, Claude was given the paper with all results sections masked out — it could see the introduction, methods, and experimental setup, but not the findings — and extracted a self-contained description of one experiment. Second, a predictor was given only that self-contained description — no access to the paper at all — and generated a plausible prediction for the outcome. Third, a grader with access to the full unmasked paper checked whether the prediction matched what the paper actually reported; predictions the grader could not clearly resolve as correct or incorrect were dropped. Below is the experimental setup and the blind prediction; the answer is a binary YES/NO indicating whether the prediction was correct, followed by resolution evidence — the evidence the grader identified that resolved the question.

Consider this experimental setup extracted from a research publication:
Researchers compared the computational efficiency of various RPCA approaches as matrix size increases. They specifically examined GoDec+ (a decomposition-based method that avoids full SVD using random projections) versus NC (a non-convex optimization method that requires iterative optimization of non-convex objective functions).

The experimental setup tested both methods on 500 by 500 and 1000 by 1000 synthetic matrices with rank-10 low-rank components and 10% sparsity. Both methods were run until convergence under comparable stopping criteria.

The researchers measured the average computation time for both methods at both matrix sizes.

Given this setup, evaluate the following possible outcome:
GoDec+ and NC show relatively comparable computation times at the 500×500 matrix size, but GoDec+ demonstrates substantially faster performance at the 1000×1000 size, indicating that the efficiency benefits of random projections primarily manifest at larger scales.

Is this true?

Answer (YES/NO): NO